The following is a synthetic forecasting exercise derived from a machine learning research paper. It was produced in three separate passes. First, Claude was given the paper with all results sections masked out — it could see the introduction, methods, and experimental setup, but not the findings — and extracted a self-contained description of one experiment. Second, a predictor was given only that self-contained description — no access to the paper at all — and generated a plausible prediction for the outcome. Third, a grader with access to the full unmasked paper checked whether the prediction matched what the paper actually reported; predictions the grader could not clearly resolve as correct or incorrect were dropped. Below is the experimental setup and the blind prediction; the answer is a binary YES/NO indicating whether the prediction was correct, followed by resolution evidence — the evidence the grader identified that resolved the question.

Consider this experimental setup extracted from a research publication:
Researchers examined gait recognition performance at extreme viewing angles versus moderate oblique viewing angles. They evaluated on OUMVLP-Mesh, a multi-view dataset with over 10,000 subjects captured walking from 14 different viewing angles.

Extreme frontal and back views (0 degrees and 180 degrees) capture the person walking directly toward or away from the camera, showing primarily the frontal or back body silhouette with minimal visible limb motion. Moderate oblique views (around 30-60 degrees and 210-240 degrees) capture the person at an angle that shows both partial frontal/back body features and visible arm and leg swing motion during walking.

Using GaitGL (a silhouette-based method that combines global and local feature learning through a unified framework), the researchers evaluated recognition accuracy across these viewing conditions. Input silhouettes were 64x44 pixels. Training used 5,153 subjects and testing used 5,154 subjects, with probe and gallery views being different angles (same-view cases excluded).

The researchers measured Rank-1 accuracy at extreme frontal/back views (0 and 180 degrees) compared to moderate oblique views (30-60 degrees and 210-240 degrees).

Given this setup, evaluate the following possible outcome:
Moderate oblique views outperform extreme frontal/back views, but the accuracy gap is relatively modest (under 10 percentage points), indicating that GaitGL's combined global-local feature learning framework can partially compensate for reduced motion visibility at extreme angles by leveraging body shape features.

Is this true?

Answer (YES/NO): NO